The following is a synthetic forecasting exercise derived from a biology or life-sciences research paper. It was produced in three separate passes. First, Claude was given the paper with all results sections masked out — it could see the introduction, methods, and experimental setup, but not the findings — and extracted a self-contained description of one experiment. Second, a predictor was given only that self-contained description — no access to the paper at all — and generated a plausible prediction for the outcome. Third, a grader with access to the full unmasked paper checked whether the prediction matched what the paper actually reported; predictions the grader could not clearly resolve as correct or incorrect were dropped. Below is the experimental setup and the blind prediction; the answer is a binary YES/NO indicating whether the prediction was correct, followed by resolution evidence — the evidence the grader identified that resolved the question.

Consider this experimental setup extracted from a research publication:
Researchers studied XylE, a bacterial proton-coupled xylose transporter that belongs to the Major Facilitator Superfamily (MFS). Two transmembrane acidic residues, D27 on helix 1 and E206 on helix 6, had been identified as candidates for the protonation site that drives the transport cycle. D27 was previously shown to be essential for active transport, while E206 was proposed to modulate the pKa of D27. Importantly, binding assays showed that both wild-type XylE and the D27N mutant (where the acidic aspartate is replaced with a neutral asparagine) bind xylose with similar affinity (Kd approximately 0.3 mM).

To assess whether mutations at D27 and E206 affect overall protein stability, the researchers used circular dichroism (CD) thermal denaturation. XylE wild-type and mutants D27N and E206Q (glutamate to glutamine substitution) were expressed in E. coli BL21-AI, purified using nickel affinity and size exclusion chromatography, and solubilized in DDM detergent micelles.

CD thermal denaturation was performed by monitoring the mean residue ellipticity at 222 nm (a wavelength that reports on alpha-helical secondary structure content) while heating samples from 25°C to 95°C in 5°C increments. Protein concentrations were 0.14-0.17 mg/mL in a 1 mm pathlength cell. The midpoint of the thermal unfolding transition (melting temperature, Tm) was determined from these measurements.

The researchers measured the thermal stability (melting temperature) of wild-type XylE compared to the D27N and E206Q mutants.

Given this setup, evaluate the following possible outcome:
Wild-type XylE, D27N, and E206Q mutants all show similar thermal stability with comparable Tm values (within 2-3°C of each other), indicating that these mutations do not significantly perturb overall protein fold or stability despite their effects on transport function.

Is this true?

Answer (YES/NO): YES